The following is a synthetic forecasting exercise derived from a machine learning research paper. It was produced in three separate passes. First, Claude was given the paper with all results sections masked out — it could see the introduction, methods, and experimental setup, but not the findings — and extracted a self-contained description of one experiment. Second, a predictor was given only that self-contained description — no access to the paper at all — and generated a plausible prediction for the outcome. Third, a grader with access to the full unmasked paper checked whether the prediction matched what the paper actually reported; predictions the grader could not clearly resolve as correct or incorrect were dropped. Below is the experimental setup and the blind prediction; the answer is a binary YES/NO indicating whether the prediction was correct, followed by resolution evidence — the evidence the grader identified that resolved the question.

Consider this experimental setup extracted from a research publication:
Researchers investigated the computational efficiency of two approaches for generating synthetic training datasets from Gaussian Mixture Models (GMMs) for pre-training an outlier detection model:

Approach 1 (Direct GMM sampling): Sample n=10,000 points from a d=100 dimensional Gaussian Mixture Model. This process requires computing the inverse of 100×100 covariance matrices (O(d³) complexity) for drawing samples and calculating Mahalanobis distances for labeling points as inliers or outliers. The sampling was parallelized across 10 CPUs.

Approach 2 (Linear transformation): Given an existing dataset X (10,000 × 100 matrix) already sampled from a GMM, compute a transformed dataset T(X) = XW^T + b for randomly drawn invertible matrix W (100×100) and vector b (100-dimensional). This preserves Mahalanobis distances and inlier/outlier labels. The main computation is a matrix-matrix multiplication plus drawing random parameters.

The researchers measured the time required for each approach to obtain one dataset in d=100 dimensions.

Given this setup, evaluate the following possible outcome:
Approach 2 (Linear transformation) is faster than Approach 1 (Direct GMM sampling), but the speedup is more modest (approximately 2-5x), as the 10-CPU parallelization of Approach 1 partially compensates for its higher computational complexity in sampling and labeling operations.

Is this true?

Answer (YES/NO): NO